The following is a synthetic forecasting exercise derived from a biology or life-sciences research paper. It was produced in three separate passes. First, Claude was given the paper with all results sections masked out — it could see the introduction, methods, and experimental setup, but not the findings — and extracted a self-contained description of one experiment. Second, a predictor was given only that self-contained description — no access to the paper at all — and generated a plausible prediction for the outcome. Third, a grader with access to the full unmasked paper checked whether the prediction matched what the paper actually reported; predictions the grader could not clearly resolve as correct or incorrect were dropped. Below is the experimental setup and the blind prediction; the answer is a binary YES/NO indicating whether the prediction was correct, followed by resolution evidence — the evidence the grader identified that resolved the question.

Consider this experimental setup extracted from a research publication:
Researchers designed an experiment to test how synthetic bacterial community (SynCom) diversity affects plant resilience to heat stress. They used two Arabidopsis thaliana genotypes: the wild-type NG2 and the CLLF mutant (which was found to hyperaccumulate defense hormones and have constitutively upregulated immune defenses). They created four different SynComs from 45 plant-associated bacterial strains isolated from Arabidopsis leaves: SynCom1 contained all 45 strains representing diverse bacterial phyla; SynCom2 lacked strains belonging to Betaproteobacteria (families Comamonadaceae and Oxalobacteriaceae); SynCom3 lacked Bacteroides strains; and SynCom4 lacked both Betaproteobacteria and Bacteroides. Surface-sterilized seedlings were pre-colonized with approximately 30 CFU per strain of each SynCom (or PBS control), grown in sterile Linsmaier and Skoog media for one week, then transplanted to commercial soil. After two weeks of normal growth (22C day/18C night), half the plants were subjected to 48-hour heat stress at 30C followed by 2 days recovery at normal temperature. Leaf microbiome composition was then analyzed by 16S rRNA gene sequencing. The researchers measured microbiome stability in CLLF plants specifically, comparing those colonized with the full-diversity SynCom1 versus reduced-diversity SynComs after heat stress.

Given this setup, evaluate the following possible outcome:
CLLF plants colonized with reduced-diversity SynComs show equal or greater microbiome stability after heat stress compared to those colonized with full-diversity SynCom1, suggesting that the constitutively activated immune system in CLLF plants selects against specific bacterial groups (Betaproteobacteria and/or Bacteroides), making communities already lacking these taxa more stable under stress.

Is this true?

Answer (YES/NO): NO